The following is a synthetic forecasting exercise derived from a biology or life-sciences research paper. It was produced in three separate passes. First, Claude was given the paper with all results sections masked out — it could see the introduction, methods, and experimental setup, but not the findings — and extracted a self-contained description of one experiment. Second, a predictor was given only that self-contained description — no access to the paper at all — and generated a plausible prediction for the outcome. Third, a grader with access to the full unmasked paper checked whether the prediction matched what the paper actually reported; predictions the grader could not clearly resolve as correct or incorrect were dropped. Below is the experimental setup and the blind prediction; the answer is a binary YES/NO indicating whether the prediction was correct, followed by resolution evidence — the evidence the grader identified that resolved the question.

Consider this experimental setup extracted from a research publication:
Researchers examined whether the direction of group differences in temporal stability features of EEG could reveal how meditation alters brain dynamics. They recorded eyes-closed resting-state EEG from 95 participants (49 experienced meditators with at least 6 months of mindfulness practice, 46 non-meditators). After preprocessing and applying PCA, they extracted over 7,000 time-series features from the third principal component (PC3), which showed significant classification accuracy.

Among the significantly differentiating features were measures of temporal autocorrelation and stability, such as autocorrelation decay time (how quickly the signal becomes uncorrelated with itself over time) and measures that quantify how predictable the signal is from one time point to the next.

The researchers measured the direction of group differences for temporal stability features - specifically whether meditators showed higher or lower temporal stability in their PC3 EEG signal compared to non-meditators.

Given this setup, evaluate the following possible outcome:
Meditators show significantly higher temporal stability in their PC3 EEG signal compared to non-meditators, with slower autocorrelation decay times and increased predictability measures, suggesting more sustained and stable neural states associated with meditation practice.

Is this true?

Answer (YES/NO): NO